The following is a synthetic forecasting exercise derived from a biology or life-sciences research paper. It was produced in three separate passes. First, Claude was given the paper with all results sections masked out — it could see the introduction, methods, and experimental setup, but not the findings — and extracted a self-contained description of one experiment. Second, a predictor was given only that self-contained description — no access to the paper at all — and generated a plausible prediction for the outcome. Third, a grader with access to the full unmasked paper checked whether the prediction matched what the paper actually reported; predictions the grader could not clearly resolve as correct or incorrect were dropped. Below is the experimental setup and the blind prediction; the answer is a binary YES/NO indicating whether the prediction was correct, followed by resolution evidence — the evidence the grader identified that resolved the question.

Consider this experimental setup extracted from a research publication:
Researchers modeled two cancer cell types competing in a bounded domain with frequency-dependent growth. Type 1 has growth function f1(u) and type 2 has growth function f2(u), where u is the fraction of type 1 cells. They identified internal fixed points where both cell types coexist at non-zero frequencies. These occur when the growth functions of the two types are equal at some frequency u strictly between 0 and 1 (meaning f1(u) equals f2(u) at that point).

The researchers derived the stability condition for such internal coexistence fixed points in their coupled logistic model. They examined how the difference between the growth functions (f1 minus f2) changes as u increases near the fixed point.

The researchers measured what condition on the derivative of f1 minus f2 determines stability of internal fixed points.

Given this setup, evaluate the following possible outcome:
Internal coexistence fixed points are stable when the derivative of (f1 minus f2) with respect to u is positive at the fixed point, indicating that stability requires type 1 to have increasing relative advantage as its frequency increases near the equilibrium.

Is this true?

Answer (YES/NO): NO